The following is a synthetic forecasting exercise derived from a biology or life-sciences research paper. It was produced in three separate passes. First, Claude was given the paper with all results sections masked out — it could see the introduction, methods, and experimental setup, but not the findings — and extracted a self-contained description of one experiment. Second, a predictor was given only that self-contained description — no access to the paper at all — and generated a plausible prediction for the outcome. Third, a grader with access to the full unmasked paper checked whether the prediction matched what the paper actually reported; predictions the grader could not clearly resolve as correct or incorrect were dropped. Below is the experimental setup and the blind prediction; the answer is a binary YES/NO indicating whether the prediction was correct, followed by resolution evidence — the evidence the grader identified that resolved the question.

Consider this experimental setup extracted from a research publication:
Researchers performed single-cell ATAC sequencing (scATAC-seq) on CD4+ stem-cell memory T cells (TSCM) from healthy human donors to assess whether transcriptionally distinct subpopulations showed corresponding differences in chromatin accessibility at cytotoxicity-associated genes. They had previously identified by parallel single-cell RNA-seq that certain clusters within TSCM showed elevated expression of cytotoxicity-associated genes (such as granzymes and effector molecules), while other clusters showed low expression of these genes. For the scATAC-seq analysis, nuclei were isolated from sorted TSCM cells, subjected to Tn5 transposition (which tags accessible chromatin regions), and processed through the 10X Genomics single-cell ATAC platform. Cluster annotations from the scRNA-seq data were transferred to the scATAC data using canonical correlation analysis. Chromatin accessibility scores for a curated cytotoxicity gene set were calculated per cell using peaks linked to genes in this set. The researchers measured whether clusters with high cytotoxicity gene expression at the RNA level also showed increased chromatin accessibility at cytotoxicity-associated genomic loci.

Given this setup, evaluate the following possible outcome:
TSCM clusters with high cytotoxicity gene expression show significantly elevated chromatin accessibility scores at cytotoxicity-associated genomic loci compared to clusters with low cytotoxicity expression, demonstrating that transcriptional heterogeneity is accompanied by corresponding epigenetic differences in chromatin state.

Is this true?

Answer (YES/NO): YES